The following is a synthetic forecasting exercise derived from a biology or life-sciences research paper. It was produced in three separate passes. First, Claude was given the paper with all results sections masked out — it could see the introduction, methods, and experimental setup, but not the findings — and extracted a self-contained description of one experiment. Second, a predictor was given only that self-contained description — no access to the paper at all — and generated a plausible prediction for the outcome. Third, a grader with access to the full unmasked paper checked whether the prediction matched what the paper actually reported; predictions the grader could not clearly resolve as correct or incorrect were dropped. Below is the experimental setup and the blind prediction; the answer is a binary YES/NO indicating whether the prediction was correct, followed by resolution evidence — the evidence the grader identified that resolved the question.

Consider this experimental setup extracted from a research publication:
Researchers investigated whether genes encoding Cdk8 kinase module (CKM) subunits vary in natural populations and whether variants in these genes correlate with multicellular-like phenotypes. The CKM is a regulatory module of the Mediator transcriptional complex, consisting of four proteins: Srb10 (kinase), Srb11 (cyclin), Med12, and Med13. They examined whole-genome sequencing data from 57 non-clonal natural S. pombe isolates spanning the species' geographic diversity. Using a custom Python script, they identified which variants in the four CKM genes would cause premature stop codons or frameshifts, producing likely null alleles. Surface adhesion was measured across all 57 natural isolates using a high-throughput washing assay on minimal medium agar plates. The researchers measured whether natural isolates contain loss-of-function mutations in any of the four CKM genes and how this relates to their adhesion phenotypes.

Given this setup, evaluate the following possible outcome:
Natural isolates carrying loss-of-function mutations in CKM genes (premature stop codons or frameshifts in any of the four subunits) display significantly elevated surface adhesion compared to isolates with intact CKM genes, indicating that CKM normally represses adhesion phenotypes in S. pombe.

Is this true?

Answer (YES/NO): YES